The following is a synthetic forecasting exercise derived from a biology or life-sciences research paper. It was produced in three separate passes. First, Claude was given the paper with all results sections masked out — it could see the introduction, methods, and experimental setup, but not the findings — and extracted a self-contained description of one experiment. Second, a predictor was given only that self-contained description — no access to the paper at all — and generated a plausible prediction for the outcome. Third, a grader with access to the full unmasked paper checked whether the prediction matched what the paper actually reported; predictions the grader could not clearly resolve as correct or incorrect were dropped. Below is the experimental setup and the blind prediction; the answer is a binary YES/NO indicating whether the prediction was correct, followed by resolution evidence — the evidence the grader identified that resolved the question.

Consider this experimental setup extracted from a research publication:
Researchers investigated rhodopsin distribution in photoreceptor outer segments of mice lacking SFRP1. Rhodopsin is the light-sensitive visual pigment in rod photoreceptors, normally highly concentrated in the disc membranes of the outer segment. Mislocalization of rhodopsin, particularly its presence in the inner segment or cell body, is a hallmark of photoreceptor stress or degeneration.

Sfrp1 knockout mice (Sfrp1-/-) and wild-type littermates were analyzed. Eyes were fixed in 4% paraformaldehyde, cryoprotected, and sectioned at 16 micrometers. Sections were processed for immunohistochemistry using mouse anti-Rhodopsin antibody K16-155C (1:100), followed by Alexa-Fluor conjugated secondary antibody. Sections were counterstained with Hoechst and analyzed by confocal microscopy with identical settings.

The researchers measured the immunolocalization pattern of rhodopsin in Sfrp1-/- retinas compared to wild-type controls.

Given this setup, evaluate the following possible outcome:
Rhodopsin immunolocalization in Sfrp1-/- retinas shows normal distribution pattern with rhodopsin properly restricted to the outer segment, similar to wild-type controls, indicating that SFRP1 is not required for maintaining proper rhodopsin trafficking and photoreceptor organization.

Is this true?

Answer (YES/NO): NO